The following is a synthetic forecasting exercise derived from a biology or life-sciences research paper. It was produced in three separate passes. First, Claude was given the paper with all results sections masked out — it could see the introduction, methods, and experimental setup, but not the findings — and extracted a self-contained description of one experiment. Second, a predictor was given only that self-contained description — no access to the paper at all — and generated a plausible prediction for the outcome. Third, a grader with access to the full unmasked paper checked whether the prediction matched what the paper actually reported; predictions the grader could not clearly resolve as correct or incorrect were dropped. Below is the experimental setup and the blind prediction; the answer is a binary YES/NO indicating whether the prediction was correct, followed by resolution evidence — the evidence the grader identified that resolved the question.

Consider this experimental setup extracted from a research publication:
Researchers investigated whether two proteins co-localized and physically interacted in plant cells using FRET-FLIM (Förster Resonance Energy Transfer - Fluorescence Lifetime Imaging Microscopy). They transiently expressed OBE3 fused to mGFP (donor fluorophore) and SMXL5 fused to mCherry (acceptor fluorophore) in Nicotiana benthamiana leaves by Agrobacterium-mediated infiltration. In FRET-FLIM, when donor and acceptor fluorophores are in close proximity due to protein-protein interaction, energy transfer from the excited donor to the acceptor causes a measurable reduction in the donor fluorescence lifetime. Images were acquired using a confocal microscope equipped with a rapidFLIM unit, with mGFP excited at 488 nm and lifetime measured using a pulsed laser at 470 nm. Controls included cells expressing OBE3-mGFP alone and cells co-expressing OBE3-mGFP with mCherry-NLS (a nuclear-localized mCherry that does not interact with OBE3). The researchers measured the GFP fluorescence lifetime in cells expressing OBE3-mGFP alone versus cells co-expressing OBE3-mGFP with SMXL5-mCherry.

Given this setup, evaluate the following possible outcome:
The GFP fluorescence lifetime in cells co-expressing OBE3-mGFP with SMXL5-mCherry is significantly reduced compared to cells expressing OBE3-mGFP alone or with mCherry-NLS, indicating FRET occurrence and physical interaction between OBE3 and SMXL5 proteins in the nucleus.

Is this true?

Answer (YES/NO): YES